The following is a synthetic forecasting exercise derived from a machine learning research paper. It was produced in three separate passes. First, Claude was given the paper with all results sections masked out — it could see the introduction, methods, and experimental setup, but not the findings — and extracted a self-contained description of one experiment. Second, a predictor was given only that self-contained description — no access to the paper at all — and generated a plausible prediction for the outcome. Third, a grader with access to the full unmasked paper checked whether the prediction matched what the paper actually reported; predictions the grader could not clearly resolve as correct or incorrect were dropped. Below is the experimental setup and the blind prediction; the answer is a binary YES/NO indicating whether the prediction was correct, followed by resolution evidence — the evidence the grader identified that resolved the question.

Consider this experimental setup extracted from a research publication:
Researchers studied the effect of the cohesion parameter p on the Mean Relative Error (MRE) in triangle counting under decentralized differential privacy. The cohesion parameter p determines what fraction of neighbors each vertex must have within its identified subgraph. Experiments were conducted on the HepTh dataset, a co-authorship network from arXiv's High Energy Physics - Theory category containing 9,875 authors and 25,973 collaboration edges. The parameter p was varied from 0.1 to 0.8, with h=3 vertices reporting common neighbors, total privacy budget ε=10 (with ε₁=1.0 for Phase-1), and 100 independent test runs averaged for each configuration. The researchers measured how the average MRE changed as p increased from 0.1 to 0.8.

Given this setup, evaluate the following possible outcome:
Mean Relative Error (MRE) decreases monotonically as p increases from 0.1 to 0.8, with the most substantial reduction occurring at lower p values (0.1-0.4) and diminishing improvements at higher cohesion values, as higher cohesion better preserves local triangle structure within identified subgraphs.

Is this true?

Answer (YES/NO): NO